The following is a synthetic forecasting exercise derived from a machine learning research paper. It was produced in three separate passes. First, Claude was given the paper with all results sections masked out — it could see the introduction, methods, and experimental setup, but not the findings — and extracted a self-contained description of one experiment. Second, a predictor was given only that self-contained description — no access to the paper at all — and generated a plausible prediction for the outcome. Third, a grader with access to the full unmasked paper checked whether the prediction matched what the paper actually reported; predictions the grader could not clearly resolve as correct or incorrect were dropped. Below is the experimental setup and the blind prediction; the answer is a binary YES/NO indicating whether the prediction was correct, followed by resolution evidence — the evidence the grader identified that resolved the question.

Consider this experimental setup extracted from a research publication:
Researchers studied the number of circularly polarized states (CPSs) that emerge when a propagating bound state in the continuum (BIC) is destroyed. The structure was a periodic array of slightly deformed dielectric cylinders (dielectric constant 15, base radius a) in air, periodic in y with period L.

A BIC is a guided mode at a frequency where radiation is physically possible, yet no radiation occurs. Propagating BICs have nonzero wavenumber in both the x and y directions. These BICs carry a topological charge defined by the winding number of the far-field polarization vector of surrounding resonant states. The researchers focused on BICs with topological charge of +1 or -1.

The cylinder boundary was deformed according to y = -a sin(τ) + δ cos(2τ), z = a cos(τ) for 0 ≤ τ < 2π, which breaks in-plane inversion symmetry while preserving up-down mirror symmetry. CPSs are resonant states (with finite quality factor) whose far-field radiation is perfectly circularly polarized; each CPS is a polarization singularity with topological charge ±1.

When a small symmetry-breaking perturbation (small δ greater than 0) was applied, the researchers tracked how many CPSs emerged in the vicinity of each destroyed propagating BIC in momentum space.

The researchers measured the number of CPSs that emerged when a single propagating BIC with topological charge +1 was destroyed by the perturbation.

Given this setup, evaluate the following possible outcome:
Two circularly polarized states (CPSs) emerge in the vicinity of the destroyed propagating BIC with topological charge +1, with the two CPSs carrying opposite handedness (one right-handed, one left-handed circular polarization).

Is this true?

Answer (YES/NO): YES